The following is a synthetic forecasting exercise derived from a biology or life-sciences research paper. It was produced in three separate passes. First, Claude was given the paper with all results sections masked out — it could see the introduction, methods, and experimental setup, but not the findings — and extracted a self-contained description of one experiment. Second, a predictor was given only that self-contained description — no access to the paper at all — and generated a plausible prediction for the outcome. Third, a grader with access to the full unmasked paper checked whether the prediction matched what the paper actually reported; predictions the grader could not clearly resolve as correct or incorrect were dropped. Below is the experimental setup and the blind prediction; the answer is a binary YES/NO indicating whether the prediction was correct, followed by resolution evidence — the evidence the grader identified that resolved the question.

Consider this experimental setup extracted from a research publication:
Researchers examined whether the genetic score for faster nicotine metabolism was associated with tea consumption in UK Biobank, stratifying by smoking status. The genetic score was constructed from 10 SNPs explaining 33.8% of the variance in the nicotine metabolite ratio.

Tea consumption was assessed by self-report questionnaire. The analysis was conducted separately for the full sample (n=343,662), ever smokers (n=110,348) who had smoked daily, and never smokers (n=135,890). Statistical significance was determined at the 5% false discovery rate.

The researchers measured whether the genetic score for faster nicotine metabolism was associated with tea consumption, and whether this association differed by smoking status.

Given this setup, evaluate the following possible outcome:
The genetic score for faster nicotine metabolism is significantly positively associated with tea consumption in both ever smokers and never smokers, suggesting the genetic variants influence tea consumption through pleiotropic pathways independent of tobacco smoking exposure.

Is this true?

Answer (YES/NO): NO